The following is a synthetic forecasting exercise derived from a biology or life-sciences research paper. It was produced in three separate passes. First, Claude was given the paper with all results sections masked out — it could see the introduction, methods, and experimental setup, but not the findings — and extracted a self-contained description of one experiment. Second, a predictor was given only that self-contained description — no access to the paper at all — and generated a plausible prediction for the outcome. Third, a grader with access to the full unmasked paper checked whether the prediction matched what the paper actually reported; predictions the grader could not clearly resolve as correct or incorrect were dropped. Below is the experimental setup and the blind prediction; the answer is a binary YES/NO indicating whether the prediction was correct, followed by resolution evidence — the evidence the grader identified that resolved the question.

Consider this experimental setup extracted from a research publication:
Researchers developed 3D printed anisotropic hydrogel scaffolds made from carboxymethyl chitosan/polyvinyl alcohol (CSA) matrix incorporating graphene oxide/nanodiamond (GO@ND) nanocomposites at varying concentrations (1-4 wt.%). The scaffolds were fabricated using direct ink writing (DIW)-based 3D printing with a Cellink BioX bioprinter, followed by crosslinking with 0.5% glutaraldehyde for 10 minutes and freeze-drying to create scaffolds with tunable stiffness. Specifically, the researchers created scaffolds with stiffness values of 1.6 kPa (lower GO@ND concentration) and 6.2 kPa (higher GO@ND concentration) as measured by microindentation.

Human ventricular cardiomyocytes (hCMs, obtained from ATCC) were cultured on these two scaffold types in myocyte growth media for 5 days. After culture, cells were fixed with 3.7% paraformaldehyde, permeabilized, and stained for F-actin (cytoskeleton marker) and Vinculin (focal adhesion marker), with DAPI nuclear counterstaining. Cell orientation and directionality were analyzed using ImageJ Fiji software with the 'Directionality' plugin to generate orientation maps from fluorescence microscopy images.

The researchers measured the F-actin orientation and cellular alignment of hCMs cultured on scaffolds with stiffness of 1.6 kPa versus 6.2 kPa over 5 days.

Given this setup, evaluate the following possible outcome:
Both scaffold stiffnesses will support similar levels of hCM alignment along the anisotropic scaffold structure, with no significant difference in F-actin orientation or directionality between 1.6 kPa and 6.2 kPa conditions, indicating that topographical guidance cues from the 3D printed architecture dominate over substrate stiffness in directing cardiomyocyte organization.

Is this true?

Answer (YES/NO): NO